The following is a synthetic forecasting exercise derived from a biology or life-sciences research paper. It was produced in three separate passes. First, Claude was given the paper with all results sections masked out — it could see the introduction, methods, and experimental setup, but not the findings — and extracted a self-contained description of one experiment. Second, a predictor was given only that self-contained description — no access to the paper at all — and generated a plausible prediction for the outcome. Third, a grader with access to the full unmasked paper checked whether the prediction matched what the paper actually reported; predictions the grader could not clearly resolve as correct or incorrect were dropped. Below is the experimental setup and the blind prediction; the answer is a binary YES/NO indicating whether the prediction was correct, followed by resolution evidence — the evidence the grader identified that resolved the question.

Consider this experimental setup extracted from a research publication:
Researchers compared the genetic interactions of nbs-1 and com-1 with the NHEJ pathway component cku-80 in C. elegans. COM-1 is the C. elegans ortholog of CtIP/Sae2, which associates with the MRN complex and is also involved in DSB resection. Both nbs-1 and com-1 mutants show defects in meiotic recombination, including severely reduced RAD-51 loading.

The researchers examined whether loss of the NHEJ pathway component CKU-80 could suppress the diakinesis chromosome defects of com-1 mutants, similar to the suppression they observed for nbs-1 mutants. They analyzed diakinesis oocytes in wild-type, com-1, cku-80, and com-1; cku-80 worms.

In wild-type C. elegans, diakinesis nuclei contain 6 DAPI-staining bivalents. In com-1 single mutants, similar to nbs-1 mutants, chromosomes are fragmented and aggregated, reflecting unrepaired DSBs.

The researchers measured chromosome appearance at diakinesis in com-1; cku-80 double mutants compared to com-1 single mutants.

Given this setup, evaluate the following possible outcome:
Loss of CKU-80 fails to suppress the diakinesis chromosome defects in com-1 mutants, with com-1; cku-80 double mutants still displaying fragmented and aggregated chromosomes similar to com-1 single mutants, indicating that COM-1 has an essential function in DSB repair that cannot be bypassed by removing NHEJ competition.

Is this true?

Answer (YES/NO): NO